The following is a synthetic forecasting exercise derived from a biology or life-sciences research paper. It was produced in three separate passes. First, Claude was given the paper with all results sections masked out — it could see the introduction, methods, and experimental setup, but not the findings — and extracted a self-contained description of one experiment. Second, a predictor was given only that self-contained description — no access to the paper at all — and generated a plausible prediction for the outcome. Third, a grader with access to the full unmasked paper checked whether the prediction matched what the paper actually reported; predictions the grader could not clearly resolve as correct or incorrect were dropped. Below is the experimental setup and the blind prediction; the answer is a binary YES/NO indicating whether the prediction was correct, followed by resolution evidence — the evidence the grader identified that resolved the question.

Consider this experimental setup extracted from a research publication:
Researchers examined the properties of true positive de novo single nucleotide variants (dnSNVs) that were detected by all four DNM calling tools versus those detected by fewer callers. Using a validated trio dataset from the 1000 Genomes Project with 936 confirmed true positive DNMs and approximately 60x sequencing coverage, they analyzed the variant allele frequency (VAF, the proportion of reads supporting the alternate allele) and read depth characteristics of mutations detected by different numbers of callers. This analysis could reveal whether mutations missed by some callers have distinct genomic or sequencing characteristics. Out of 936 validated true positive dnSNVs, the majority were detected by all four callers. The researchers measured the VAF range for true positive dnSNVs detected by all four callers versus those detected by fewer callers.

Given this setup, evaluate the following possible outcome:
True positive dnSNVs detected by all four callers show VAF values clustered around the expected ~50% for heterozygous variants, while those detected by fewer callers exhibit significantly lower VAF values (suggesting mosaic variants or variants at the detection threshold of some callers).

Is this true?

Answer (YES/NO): NO